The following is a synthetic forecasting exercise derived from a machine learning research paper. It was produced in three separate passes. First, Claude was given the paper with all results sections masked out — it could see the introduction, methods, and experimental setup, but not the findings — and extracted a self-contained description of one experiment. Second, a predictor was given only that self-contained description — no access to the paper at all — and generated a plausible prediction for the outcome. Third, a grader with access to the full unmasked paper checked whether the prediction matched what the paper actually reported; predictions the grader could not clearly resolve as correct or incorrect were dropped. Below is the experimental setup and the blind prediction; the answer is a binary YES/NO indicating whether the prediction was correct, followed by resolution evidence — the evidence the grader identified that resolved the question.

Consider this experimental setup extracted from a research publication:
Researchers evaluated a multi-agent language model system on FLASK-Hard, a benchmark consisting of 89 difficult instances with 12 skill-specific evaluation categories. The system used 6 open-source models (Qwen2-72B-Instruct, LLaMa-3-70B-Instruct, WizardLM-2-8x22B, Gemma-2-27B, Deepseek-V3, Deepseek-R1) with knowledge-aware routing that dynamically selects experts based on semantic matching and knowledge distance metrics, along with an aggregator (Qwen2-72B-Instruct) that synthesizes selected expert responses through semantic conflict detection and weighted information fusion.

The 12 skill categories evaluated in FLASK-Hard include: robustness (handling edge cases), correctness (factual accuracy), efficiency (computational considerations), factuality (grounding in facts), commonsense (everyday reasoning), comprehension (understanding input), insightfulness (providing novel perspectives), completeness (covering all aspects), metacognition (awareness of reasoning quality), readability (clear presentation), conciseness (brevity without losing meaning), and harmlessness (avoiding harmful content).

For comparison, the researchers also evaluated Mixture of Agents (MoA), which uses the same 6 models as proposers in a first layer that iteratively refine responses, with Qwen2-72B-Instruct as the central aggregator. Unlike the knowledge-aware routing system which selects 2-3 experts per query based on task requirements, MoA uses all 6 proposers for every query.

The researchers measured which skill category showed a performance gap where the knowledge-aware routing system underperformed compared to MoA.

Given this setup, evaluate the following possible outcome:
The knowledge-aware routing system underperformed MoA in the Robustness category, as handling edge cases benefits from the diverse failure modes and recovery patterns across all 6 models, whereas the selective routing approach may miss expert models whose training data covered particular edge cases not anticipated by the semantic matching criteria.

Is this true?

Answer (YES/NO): NO